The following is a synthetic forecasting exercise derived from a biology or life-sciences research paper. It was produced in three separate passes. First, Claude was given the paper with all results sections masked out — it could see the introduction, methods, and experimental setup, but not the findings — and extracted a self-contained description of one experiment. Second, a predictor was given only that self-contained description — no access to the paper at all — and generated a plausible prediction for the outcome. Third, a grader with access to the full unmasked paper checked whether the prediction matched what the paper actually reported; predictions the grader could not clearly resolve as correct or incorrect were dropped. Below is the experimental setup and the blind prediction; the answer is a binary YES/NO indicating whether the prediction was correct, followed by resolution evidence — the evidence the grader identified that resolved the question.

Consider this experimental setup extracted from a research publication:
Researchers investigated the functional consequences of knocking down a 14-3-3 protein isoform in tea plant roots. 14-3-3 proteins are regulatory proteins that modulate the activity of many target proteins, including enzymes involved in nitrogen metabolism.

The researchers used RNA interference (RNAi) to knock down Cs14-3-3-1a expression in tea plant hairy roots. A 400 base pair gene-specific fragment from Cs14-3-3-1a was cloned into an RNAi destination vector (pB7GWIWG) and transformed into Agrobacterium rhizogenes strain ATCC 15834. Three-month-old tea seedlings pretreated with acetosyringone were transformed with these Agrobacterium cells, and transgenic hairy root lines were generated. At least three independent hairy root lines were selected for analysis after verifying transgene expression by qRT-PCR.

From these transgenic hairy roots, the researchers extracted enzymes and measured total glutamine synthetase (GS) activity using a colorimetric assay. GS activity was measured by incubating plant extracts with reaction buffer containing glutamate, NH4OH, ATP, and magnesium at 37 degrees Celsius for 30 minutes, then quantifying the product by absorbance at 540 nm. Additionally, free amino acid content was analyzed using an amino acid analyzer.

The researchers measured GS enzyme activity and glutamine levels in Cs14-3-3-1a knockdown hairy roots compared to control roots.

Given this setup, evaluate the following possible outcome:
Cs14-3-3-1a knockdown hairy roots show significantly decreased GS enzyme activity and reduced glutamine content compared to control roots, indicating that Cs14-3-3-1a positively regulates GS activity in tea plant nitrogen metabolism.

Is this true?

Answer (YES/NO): YES